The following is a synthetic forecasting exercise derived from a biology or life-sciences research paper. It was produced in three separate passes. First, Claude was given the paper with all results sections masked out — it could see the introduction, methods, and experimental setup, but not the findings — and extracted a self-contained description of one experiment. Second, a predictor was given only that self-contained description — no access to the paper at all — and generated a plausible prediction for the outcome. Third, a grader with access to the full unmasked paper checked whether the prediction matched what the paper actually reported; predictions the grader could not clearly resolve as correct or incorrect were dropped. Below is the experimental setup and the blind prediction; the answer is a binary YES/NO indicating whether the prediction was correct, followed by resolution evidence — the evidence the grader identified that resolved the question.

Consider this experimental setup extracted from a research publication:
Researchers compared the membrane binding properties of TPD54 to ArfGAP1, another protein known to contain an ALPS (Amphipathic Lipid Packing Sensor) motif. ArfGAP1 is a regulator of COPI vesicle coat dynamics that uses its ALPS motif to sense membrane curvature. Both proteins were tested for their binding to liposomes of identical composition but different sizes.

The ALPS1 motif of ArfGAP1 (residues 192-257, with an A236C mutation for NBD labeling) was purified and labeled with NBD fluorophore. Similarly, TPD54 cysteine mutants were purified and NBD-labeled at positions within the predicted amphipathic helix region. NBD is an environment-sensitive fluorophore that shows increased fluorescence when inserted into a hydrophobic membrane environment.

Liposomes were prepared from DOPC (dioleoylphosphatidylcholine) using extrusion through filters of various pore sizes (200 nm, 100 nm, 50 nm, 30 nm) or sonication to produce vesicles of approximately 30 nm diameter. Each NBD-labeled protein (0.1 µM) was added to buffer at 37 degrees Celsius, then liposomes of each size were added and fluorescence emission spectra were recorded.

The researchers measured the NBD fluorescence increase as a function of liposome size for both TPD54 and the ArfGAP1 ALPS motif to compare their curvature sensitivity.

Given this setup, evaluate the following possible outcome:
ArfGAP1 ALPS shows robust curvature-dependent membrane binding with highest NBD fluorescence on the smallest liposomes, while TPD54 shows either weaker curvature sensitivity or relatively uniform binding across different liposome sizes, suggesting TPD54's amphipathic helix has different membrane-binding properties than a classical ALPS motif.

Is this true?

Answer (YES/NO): NO